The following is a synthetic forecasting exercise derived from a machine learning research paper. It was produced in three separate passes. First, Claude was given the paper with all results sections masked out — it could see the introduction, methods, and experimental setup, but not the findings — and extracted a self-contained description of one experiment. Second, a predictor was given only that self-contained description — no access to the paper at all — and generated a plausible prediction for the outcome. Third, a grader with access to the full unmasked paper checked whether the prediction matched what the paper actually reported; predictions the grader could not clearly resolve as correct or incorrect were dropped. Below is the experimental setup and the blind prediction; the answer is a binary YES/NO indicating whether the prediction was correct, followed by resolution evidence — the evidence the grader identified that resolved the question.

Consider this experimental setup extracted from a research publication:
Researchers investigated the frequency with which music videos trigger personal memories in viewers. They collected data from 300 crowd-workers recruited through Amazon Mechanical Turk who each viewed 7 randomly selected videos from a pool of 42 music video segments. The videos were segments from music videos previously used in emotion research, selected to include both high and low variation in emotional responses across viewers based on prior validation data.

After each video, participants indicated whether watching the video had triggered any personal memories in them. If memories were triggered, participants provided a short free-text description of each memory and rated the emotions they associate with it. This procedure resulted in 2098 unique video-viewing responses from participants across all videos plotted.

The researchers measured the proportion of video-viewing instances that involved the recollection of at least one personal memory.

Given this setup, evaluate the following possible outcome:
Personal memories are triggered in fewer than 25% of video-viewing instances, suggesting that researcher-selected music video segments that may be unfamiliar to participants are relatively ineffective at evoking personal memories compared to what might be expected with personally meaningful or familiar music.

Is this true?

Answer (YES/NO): NO